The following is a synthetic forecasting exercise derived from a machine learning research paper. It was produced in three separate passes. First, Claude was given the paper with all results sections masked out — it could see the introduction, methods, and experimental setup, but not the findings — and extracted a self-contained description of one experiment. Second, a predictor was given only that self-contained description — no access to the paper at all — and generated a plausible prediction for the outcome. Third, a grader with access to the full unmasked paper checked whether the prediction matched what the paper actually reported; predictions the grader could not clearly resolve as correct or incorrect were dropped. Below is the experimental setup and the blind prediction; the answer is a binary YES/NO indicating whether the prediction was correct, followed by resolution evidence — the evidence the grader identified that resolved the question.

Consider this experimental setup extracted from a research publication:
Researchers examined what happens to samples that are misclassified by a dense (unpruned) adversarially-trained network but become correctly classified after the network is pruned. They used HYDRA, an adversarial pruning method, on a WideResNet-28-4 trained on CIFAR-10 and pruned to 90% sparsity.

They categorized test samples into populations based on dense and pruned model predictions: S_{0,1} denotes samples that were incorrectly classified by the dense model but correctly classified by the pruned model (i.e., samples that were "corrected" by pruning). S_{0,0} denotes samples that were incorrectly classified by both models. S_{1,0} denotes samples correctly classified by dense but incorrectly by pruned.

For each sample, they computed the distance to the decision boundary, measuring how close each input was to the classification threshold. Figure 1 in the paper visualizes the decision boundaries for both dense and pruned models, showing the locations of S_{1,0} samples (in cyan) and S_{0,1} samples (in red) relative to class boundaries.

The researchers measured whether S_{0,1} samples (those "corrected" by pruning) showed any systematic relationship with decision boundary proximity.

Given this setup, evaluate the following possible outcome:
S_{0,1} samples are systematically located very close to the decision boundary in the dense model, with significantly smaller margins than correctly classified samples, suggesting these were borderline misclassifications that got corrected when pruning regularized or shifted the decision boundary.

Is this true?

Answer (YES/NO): NO